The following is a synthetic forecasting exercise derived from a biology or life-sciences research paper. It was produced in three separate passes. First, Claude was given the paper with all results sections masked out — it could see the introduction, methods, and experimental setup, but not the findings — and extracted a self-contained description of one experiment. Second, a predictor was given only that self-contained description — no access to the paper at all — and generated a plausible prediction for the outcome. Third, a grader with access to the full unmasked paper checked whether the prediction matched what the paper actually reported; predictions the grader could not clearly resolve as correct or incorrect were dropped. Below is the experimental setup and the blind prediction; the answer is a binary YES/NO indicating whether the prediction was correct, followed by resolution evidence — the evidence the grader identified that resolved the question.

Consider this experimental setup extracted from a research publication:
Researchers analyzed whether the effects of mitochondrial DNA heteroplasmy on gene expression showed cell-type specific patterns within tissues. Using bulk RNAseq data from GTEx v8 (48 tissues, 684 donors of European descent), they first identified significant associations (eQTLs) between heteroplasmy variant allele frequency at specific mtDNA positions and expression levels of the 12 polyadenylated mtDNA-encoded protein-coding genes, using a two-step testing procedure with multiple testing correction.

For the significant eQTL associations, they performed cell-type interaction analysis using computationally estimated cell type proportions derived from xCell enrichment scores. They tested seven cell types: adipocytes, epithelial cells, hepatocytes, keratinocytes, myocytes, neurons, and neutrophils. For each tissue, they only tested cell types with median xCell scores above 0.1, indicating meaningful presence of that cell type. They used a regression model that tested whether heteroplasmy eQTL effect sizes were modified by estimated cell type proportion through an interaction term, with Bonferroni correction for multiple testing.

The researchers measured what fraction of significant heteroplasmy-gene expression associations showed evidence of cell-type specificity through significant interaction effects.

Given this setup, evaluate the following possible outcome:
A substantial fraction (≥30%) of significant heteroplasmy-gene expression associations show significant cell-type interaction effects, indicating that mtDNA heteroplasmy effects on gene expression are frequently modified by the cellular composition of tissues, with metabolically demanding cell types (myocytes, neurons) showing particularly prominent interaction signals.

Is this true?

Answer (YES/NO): NO